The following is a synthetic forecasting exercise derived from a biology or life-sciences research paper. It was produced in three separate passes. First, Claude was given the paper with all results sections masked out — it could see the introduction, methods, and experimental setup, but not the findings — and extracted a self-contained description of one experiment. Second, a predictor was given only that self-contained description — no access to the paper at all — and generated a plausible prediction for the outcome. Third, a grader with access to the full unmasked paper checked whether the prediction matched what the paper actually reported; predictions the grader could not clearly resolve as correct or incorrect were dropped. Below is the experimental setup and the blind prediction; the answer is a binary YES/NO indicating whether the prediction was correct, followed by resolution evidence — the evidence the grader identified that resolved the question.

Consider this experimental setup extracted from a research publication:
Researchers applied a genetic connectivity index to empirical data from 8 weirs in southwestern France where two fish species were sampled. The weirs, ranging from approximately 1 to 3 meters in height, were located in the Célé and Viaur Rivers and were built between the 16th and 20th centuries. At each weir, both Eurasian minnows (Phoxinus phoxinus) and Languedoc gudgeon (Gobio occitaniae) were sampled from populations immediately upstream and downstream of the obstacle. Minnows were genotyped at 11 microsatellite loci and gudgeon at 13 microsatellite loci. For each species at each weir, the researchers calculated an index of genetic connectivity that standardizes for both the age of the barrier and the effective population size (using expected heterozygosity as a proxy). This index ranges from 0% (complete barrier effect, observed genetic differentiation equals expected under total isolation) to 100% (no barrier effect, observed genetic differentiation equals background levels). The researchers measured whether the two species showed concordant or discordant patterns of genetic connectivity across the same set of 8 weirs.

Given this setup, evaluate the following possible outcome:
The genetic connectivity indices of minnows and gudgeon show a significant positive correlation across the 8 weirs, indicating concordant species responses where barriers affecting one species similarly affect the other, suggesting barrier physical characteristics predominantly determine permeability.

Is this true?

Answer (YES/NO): NO